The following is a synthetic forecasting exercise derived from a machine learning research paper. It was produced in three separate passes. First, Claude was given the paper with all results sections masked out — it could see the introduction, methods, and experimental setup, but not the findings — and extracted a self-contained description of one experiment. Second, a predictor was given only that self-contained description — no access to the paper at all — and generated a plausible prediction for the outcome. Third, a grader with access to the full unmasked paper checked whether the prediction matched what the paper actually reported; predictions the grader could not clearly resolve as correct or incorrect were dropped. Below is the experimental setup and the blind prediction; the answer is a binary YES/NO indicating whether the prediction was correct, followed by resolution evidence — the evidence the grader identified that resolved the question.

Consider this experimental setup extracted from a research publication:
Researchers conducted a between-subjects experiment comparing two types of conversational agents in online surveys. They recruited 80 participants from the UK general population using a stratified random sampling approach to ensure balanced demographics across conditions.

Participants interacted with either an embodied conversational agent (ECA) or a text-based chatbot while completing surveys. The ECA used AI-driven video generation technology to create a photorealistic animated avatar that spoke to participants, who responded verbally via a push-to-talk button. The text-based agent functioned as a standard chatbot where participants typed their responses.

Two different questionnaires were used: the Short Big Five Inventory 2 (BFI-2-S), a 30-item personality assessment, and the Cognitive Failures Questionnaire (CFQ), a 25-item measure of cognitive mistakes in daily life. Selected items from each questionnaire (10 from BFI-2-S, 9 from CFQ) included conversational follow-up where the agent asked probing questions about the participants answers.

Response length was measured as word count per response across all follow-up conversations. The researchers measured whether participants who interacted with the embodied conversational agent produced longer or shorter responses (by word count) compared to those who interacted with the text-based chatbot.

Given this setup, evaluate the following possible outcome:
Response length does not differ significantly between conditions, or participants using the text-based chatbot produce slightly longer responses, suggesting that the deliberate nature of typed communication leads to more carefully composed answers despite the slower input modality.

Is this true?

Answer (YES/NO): NO